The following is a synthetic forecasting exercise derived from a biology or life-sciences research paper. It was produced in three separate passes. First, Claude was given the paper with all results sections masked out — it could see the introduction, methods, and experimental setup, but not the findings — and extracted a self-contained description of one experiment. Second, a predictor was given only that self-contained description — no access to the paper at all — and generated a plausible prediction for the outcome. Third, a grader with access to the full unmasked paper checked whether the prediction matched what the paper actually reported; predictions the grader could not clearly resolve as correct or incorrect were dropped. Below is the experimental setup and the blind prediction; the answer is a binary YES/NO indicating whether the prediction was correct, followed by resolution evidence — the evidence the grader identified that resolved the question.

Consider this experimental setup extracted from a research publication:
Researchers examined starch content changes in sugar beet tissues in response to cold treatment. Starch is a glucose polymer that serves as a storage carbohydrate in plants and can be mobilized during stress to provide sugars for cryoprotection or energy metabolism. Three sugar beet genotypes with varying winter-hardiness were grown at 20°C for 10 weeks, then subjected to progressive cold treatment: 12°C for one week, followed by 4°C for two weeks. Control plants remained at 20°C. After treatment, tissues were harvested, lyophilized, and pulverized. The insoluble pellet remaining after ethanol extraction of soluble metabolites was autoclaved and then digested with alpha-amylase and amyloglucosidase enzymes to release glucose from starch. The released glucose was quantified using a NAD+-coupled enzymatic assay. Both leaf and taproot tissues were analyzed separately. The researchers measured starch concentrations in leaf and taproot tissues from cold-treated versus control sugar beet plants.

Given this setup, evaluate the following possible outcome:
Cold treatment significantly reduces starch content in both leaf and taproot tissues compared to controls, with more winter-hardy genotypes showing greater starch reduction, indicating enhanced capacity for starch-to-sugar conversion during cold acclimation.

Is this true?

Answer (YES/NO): NO